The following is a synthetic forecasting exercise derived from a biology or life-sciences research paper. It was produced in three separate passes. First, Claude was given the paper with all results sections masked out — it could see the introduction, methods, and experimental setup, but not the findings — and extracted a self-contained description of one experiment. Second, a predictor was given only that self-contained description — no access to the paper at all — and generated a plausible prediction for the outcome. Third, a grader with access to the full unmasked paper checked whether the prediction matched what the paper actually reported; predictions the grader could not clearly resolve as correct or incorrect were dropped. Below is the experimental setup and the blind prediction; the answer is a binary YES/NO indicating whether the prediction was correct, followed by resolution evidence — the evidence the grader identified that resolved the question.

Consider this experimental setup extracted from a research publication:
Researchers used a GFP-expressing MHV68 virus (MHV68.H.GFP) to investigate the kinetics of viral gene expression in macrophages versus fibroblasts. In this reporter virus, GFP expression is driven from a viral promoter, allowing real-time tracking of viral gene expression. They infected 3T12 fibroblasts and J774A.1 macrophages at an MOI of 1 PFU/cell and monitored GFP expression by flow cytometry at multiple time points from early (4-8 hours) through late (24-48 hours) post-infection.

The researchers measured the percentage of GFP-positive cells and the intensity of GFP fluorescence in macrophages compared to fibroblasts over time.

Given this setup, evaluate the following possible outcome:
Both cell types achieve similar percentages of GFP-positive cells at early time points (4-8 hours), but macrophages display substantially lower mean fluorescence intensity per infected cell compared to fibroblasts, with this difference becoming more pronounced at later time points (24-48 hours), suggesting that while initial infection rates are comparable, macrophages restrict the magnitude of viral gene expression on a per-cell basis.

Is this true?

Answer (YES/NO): NO